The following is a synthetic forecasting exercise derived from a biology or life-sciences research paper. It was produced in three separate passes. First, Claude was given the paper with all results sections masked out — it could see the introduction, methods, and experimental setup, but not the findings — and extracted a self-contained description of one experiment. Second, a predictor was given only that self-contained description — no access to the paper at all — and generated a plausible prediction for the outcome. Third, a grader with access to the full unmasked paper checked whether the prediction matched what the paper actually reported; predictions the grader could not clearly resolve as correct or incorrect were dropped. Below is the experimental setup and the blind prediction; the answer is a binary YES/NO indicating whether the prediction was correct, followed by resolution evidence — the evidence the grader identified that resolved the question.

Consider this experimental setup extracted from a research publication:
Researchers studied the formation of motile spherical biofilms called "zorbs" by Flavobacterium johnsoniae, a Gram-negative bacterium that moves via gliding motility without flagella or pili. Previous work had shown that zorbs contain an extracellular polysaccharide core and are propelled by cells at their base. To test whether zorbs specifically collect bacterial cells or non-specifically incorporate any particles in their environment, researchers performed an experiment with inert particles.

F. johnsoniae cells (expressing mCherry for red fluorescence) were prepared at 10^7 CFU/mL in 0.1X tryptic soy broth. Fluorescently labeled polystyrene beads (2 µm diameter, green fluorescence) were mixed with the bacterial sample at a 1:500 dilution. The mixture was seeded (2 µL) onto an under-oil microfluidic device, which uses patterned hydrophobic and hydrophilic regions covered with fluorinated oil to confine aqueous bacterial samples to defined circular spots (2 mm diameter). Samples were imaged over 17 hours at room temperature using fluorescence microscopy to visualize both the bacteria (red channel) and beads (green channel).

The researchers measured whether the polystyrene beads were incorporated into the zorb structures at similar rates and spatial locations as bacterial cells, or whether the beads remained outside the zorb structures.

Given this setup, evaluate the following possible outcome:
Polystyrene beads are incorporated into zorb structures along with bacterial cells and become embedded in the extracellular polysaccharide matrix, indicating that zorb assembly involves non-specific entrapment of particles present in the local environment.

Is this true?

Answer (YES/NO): NO